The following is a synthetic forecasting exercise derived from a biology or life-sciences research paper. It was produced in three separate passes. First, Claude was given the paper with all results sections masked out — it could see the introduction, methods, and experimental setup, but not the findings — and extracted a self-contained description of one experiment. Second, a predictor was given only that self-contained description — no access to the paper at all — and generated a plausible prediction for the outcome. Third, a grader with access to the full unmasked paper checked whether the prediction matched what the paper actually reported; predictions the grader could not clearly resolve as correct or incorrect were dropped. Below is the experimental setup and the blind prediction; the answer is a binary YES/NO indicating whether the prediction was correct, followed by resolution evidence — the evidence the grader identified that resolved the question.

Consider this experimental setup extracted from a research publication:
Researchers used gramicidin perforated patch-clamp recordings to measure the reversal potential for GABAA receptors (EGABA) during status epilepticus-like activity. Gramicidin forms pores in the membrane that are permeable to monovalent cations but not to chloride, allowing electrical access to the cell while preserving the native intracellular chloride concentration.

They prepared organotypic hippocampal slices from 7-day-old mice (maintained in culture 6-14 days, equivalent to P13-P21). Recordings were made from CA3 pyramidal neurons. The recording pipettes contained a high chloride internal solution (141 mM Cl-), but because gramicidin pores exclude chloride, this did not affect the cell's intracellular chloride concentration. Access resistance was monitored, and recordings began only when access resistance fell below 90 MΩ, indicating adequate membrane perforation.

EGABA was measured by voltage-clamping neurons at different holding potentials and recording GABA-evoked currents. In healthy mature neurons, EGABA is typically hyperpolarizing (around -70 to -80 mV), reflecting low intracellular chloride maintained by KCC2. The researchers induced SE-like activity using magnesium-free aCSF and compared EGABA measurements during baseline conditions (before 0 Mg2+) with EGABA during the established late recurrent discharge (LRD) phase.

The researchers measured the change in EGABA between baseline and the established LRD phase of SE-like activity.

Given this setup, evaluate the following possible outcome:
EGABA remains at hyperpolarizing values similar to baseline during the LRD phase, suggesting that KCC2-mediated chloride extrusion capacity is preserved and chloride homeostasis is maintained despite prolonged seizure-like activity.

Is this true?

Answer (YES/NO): NO